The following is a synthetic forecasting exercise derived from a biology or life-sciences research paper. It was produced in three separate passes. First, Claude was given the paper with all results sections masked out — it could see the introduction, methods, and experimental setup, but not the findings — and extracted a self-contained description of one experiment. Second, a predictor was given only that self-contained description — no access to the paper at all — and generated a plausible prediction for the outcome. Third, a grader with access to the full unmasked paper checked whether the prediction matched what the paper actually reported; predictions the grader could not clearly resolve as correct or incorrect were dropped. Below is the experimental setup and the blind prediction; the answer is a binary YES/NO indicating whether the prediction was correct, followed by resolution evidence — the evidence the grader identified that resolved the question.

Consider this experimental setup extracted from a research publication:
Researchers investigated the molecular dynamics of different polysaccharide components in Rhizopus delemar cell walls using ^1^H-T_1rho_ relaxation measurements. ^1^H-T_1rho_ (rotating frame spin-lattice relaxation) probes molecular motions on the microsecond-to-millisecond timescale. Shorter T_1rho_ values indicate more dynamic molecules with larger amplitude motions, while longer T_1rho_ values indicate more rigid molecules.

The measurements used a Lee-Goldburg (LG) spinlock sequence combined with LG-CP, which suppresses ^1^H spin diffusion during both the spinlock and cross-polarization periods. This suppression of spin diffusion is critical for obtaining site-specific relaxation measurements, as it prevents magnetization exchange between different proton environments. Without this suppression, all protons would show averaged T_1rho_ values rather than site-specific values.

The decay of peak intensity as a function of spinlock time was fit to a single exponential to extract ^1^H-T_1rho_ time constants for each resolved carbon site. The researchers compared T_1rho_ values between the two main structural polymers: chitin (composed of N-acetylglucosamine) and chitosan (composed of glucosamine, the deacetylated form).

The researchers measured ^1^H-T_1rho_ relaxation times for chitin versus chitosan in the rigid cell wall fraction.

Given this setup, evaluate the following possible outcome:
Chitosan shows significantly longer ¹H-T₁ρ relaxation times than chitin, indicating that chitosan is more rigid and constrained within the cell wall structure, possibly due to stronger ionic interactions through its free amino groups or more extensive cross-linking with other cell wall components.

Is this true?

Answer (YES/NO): NO